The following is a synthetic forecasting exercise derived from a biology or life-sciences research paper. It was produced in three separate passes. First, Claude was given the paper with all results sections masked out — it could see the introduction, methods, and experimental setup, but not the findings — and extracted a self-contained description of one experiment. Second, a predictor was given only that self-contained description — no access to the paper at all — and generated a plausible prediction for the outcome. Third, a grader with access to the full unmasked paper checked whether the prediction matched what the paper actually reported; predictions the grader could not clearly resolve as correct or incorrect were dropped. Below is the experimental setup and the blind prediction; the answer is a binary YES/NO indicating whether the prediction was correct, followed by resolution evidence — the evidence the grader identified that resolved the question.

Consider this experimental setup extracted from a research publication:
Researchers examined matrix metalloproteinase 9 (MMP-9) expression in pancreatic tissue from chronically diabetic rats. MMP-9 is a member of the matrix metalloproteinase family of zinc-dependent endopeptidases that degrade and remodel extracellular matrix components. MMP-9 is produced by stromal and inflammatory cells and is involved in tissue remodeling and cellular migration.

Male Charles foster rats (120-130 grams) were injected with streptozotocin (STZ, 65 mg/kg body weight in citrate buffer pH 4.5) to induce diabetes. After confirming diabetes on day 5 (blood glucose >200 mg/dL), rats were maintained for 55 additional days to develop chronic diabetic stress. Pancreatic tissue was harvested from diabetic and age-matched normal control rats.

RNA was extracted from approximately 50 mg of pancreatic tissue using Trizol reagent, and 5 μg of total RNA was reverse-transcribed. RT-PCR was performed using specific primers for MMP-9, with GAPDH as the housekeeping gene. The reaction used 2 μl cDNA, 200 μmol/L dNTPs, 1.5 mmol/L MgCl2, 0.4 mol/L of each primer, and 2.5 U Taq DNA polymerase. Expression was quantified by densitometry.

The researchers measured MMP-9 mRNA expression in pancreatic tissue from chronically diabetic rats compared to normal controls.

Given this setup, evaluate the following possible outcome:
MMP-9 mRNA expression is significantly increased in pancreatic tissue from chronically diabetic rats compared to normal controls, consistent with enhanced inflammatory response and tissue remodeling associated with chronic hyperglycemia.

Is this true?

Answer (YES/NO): YES